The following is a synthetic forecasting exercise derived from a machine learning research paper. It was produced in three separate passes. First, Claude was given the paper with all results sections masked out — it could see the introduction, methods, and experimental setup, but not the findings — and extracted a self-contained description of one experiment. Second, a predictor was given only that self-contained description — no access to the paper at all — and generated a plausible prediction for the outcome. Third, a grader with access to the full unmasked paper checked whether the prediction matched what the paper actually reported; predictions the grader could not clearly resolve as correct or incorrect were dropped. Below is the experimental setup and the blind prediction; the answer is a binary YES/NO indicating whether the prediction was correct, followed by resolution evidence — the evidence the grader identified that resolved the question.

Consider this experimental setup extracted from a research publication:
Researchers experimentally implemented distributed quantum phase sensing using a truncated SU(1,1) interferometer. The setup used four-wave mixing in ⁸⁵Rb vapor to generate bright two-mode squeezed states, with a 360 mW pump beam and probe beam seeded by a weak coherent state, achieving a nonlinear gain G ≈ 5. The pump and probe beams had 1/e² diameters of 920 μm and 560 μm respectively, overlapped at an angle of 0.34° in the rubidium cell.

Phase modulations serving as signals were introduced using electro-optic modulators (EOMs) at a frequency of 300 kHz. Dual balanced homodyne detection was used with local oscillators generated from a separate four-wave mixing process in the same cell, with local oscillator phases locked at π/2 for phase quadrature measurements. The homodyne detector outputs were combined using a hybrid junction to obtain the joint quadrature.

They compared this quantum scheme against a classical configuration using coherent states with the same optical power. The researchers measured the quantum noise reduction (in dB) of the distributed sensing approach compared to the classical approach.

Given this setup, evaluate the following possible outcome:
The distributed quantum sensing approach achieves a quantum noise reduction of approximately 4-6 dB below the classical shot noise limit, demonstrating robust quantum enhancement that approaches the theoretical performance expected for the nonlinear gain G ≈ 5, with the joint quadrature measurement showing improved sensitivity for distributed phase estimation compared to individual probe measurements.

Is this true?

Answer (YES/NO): NO